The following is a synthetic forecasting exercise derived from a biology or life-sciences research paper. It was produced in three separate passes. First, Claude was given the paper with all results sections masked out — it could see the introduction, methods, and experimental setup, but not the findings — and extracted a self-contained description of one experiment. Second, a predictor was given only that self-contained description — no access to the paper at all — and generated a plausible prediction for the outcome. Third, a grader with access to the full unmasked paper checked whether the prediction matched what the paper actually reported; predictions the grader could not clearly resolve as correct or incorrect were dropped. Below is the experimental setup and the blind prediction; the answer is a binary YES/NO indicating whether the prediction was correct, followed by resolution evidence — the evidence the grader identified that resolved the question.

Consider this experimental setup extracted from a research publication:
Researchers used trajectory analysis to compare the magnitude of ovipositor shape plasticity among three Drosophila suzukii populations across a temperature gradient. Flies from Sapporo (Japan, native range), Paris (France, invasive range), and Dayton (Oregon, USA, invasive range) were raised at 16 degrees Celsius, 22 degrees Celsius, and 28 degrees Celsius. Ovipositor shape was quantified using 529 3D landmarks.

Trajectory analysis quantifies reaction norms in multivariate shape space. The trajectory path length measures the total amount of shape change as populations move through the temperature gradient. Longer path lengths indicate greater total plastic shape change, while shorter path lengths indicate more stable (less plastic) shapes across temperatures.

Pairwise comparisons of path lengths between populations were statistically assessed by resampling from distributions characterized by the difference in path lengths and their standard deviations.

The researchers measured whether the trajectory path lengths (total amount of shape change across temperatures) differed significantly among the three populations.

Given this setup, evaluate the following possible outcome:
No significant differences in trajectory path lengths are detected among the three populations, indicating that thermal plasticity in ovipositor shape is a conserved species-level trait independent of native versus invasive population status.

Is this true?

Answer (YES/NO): YES